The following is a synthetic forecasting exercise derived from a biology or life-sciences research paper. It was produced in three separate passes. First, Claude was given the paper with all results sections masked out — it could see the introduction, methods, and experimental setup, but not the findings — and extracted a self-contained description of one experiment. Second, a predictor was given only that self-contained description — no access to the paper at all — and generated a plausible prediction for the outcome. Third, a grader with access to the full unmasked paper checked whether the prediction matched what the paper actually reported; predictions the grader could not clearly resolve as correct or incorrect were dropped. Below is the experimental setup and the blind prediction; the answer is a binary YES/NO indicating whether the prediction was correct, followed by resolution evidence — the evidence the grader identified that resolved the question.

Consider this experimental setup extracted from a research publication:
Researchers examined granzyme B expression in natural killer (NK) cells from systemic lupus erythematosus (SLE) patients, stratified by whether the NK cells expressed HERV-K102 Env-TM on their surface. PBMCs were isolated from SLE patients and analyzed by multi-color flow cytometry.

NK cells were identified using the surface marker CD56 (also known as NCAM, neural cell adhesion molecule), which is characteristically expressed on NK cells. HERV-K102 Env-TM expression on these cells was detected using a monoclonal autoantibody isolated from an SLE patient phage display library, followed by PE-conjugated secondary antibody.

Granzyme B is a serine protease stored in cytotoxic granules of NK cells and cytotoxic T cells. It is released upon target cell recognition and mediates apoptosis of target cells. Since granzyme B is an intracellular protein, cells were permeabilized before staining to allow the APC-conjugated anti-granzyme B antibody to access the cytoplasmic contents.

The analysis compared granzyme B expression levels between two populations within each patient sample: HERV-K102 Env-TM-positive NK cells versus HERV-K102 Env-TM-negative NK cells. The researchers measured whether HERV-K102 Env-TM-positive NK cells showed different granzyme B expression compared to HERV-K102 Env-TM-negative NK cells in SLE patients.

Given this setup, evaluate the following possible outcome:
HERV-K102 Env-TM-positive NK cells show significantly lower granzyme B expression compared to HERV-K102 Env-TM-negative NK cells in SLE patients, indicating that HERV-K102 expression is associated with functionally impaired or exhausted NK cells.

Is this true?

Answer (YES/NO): NO